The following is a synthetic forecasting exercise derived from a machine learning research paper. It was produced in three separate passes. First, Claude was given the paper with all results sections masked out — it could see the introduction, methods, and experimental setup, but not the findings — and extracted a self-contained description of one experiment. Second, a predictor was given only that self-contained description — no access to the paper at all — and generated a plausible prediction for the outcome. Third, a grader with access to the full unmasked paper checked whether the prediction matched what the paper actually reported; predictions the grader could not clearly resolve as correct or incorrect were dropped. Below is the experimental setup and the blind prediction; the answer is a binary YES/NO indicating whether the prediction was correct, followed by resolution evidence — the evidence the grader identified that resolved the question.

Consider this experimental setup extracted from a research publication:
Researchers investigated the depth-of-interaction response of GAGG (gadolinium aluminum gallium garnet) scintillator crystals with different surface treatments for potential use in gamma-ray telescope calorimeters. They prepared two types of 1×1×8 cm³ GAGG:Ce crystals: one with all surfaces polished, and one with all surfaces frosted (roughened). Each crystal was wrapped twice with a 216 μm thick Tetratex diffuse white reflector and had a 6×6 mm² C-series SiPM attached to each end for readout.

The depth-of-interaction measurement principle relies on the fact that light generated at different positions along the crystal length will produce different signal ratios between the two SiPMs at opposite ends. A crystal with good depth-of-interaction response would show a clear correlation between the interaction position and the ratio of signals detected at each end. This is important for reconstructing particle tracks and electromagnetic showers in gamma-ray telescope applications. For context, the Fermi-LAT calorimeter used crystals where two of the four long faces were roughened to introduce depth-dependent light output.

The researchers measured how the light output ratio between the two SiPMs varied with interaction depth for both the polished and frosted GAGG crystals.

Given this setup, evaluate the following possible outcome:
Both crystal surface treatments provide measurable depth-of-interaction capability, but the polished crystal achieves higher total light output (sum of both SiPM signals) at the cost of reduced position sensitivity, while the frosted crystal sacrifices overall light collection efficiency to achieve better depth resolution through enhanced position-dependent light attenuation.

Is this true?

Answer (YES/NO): NO